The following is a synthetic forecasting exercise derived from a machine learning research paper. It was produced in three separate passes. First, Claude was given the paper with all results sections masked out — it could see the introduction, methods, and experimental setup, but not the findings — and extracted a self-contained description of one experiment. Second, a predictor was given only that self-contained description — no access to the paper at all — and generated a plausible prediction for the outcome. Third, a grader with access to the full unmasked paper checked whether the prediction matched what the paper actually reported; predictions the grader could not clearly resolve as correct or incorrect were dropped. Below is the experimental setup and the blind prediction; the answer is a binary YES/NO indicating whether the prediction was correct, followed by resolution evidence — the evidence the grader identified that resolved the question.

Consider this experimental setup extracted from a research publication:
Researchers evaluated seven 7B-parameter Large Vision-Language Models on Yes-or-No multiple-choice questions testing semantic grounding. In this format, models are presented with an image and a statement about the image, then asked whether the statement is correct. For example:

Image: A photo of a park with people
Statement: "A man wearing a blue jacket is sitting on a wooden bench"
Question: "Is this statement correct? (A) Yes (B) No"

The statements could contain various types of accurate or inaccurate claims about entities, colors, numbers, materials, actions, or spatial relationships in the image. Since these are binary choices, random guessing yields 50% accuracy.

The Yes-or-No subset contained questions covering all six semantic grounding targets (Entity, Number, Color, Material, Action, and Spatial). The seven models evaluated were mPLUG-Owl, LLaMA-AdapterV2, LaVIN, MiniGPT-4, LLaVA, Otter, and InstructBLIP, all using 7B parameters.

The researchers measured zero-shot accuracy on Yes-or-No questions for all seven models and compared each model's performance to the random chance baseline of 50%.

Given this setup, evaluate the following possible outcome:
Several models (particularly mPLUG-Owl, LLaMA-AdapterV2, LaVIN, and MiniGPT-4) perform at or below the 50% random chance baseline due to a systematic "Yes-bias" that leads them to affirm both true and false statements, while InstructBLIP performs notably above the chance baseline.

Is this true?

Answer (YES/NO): NO